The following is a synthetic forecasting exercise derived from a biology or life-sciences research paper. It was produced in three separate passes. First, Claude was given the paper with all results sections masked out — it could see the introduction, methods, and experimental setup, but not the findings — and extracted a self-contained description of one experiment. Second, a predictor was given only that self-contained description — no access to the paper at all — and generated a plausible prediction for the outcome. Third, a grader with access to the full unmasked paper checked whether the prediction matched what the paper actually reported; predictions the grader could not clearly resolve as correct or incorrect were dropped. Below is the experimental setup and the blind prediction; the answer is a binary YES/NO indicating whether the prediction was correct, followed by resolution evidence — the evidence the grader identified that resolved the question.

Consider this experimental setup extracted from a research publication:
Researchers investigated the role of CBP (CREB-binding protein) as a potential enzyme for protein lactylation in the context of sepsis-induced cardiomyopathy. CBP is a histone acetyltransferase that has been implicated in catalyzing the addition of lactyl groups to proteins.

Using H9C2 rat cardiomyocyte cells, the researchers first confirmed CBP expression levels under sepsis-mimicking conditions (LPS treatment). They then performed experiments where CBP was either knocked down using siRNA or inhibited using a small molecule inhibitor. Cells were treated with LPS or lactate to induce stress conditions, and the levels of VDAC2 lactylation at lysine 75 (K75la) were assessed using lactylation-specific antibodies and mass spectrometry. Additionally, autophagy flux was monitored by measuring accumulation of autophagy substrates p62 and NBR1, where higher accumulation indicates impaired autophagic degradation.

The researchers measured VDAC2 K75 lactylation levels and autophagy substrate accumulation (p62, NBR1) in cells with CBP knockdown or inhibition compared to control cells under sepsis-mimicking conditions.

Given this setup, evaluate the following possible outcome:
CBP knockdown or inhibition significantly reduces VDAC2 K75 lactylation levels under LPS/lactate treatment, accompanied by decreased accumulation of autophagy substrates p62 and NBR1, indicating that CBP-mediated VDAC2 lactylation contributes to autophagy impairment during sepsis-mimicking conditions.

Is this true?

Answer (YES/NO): NO